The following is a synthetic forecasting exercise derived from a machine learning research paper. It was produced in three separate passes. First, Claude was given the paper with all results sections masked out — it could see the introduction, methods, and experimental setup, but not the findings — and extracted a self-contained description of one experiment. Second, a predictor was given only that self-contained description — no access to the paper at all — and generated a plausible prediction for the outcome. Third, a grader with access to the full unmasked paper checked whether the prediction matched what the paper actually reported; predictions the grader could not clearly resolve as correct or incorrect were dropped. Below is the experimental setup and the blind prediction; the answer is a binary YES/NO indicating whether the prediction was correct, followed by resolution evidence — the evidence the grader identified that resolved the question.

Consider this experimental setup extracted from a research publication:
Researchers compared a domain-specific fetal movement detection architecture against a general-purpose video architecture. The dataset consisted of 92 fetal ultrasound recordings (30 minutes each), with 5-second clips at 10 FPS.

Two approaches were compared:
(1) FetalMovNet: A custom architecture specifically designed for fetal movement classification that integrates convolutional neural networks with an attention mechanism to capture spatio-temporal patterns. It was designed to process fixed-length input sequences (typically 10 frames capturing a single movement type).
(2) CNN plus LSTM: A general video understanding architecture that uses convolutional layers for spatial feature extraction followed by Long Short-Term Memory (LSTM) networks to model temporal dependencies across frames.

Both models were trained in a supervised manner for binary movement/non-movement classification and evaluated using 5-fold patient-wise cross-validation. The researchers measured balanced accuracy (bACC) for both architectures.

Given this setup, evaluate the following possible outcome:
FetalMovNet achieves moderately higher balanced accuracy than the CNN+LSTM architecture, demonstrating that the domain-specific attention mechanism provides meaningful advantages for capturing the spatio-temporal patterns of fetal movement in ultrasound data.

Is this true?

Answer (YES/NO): NO